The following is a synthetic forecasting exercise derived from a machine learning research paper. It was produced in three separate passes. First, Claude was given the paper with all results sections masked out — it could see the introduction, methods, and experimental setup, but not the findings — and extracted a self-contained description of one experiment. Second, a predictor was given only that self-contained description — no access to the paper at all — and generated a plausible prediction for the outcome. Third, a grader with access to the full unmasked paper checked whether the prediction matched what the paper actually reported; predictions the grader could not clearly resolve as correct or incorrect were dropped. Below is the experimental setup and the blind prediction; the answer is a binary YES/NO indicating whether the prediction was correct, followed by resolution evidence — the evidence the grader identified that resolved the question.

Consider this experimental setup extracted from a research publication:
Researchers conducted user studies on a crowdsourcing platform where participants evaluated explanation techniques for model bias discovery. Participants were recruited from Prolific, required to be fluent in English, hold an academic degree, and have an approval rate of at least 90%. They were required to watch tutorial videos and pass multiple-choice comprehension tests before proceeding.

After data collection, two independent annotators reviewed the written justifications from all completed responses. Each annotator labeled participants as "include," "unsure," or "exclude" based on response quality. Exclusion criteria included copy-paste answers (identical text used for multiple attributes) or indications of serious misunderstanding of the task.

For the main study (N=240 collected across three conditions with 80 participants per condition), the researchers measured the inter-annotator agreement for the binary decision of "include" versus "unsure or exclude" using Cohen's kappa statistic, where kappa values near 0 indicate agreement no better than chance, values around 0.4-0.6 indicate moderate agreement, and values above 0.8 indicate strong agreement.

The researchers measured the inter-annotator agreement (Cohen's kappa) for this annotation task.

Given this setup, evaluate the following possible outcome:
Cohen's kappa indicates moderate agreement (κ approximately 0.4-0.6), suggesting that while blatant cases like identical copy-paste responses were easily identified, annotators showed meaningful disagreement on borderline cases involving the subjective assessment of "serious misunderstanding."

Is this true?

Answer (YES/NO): NO